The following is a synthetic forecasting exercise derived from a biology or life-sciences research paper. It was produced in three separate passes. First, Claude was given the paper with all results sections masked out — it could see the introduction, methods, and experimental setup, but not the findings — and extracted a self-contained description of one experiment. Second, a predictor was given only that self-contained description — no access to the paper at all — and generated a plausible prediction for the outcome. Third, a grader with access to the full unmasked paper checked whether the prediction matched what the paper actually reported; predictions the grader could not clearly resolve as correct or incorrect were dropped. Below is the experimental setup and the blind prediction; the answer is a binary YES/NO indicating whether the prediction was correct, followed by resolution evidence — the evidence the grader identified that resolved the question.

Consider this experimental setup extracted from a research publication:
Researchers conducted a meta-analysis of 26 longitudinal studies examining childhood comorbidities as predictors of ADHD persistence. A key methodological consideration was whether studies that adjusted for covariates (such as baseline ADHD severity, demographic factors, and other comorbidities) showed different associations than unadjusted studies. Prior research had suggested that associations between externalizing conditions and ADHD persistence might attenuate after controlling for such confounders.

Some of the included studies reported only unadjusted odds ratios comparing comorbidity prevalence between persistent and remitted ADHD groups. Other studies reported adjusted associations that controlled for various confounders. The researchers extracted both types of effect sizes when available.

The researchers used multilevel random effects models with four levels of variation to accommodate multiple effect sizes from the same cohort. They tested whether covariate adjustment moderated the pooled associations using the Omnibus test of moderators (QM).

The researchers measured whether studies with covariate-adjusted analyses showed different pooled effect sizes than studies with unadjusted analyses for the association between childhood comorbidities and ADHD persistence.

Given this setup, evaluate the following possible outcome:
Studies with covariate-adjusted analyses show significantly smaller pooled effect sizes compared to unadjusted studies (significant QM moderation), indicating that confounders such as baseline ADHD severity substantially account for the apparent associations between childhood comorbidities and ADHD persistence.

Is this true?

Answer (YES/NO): NO